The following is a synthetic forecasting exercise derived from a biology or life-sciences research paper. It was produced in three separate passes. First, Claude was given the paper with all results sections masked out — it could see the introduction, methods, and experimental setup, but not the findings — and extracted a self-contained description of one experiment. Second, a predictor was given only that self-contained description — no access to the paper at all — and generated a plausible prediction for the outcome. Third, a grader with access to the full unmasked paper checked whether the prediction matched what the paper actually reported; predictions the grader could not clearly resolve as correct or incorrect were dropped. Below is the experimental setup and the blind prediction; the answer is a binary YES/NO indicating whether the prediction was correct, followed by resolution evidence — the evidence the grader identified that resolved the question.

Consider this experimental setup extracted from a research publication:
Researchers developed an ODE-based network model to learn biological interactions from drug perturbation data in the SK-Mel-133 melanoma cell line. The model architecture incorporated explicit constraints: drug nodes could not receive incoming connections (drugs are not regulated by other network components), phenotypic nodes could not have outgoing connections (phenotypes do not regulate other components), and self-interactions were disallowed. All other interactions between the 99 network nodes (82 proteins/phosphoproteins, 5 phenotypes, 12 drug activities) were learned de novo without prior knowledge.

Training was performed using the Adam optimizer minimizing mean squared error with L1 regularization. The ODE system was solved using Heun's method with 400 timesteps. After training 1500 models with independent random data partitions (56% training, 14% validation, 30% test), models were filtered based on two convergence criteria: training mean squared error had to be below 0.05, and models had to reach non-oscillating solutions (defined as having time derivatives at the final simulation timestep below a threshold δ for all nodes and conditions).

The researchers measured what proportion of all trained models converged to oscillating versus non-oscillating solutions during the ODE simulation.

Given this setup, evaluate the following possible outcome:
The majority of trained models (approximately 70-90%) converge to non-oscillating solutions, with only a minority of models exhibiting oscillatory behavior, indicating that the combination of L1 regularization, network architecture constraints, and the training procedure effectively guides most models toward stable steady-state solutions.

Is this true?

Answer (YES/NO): YES